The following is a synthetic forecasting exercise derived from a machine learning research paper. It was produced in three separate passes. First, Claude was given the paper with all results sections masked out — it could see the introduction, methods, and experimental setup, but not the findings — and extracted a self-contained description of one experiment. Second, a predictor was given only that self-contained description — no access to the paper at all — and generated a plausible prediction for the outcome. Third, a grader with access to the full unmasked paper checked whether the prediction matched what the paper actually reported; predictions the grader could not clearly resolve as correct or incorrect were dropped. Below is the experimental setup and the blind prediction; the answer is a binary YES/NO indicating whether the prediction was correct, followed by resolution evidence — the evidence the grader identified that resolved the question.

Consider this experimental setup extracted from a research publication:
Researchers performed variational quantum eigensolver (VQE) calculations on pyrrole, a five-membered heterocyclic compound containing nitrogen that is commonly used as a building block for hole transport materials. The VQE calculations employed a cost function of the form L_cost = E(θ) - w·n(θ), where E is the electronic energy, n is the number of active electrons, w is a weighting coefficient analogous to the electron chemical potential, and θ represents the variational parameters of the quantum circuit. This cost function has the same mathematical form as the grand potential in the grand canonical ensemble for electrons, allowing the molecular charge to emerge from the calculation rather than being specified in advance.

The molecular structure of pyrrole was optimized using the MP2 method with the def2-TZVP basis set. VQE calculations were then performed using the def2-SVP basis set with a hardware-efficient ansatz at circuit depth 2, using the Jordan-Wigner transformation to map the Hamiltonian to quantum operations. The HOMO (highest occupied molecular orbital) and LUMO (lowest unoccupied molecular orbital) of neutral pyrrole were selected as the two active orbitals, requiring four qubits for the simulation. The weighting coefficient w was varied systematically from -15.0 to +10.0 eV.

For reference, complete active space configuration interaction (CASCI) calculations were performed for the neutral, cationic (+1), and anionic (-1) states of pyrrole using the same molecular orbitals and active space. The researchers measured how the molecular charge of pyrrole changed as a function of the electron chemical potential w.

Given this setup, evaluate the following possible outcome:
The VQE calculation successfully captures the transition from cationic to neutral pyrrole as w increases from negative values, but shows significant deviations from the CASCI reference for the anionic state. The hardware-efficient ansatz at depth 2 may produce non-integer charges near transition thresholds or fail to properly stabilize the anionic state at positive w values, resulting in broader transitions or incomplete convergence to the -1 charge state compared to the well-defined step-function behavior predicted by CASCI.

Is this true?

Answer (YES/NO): NO